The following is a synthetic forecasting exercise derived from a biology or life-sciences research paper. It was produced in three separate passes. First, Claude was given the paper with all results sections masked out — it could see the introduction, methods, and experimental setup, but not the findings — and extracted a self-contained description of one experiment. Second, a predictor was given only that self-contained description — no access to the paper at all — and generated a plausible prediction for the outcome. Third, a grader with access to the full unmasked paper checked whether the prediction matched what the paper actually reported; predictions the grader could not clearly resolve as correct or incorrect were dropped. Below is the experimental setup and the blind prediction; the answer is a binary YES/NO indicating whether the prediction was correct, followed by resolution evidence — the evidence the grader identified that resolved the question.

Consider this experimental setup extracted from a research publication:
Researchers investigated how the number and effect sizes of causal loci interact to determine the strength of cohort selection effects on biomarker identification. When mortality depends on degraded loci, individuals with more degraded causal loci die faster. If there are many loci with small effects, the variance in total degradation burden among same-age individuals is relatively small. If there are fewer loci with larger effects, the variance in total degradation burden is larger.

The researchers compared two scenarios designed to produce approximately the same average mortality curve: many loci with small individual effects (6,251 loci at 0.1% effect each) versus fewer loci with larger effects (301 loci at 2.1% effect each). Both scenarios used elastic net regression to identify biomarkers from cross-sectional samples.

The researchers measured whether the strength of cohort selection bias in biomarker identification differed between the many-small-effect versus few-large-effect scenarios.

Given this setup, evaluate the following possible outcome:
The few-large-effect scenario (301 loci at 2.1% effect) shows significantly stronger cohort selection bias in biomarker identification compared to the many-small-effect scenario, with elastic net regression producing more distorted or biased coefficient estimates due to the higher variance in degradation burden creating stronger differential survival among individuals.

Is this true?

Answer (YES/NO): YES